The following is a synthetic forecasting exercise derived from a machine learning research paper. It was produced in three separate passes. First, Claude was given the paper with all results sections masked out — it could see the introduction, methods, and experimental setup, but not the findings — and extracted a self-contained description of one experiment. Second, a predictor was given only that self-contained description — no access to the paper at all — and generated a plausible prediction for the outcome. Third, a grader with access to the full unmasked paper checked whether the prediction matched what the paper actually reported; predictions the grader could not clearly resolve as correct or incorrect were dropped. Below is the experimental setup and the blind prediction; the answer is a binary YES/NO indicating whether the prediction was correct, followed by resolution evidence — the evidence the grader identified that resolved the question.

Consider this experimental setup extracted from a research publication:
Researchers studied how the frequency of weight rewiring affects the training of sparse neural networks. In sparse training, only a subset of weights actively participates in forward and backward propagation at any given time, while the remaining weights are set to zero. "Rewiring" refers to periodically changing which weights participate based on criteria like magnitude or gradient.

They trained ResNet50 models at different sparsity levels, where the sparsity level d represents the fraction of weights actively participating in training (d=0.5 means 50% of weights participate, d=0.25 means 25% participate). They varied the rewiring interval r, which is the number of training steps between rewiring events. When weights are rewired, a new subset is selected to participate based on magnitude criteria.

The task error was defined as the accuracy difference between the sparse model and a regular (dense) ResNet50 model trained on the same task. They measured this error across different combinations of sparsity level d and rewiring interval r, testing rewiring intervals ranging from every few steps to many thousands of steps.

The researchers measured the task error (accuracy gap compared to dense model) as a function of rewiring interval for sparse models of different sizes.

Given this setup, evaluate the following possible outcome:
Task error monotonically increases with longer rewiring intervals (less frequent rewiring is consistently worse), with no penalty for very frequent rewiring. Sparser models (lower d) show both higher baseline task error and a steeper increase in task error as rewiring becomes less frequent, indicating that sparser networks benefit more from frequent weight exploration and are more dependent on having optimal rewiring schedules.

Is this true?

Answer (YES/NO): NO